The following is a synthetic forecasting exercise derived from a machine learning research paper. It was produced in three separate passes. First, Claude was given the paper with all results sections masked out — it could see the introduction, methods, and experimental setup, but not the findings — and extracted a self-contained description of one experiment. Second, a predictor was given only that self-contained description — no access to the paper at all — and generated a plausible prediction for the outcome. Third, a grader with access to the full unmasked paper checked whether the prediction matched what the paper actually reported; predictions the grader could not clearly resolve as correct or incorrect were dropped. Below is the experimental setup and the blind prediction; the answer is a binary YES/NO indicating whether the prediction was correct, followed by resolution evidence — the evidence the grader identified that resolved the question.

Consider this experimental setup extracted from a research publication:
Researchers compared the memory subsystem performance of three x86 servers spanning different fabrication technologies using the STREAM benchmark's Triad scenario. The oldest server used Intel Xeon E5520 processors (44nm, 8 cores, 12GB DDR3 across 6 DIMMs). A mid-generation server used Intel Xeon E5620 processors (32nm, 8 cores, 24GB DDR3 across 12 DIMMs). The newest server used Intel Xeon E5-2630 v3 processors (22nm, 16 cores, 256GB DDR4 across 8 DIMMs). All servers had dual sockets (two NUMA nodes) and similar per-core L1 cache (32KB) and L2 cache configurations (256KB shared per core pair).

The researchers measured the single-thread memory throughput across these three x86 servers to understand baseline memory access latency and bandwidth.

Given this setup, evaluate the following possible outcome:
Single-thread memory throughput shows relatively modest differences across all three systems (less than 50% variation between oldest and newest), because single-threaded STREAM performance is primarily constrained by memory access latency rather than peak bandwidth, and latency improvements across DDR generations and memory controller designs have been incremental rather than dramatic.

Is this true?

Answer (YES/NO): NO